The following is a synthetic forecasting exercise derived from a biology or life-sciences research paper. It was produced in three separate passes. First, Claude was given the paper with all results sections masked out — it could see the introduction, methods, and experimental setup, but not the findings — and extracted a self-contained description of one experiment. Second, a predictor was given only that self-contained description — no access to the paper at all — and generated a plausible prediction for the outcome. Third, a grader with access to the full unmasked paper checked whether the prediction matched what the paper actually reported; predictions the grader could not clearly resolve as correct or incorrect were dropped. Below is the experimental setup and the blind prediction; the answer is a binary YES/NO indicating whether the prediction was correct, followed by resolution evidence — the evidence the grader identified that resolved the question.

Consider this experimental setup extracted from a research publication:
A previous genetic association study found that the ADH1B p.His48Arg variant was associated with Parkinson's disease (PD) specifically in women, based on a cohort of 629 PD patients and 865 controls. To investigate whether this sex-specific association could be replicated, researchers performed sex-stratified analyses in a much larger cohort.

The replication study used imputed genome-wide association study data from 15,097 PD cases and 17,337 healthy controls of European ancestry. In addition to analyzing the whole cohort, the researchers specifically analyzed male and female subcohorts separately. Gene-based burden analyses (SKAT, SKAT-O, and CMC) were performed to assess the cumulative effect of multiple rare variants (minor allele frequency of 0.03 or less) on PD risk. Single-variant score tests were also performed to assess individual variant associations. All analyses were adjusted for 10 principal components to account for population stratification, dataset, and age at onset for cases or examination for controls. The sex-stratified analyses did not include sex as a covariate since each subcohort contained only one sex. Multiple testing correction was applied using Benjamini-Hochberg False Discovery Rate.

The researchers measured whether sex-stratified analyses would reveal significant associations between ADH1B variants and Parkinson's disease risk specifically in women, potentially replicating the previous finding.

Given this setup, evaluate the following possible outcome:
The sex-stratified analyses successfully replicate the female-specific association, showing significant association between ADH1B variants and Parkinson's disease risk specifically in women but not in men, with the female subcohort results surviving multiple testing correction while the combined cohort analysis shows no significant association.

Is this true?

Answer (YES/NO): NO